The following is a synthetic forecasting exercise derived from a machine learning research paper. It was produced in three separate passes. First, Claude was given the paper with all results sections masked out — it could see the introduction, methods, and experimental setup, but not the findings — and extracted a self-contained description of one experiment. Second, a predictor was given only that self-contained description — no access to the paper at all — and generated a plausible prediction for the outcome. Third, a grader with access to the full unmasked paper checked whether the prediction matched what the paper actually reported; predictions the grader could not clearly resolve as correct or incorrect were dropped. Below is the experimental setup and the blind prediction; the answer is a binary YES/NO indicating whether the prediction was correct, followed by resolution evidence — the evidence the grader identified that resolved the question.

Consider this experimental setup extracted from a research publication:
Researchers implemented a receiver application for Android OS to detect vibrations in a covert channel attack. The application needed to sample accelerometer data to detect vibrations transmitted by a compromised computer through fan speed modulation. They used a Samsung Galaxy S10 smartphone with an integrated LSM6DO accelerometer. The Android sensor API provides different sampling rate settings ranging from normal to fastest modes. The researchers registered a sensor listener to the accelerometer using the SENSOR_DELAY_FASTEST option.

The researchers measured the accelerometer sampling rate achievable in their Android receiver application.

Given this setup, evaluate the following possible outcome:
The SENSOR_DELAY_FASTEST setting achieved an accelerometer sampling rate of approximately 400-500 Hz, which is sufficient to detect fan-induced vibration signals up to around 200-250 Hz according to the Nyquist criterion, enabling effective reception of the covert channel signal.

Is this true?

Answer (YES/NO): YES